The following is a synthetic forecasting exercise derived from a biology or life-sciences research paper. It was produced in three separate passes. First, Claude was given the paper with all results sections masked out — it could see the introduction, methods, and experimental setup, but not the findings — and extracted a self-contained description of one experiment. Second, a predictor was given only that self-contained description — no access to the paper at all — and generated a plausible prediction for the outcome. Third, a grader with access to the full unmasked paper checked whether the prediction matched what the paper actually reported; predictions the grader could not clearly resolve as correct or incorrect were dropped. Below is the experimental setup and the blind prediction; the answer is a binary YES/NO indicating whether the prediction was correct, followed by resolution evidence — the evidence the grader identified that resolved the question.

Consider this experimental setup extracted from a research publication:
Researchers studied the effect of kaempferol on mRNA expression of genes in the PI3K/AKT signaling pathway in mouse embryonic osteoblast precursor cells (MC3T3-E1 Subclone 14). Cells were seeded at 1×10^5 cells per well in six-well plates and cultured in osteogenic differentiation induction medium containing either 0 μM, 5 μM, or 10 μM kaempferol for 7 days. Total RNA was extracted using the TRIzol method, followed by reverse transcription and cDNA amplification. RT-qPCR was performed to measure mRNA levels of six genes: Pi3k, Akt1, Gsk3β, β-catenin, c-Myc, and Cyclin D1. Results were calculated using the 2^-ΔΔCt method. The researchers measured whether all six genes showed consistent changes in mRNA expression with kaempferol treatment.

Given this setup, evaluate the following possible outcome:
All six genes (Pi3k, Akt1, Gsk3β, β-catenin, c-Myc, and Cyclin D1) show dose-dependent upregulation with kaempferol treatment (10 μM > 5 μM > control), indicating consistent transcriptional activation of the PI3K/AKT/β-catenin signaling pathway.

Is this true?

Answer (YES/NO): NO